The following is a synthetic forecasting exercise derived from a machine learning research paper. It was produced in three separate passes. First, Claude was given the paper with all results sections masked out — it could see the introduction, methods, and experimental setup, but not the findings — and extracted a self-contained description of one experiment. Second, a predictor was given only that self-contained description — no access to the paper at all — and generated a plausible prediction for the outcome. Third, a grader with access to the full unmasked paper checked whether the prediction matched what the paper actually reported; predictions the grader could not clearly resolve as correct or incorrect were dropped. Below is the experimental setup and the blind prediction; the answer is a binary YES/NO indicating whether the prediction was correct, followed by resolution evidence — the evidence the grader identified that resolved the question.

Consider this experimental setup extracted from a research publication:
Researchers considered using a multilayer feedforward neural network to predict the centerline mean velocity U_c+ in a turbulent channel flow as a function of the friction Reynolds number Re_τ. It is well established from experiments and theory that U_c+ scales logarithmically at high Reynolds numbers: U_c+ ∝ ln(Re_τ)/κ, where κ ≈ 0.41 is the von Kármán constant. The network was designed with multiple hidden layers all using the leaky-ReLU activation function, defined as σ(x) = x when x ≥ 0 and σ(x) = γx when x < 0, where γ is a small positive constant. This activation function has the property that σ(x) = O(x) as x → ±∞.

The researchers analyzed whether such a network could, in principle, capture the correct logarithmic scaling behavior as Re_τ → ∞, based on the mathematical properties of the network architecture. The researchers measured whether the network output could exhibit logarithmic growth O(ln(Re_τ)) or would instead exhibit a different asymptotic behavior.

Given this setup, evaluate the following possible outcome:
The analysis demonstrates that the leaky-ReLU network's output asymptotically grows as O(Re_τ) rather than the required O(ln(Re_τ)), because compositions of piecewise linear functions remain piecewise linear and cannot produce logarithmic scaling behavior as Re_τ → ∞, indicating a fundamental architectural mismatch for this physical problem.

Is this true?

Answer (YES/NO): YES